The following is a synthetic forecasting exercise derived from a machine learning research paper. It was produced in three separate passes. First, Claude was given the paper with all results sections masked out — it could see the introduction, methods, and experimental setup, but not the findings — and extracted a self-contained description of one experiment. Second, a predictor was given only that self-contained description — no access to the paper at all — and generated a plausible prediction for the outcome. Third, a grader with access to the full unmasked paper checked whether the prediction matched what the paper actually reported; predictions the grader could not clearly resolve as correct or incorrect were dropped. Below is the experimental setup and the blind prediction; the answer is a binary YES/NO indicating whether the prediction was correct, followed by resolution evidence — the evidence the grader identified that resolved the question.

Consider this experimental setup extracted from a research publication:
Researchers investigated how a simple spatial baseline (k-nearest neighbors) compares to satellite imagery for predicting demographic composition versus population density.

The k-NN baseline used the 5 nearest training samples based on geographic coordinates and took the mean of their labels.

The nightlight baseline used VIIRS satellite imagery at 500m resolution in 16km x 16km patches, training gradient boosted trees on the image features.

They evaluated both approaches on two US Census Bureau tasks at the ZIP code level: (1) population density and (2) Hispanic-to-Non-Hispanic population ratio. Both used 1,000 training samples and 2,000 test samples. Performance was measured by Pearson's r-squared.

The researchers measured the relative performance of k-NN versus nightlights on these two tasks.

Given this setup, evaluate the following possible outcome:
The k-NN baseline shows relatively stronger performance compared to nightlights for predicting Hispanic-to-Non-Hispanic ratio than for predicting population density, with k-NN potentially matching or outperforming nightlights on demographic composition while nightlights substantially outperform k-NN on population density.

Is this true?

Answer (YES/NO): YES